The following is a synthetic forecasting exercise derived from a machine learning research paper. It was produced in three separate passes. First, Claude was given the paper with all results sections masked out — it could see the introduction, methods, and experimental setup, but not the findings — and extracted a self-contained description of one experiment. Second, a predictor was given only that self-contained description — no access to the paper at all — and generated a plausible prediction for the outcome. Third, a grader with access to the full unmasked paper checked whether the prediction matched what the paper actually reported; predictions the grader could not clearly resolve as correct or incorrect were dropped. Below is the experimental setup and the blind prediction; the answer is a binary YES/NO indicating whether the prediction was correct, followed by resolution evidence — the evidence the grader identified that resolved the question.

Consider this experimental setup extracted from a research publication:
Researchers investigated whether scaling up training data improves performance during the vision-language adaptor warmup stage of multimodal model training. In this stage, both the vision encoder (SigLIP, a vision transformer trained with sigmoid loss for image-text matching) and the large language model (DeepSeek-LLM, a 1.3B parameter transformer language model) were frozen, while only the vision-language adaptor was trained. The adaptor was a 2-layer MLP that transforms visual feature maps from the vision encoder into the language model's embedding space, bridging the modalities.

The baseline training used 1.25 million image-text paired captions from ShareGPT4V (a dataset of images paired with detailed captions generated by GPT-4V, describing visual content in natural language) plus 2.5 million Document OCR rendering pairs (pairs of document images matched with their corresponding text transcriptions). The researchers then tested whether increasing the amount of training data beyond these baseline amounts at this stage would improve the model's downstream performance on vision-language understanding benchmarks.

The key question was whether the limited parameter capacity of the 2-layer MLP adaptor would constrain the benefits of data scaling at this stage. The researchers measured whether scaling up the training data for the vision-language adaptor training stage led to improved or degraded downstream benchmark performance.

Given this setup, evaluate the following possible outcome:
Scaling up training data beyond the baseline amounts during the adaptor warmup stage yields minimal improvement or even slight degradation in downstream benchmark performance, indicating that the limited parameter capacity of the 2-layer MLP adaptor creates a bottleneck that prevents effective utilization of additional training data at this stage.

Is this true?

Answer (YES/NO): YES